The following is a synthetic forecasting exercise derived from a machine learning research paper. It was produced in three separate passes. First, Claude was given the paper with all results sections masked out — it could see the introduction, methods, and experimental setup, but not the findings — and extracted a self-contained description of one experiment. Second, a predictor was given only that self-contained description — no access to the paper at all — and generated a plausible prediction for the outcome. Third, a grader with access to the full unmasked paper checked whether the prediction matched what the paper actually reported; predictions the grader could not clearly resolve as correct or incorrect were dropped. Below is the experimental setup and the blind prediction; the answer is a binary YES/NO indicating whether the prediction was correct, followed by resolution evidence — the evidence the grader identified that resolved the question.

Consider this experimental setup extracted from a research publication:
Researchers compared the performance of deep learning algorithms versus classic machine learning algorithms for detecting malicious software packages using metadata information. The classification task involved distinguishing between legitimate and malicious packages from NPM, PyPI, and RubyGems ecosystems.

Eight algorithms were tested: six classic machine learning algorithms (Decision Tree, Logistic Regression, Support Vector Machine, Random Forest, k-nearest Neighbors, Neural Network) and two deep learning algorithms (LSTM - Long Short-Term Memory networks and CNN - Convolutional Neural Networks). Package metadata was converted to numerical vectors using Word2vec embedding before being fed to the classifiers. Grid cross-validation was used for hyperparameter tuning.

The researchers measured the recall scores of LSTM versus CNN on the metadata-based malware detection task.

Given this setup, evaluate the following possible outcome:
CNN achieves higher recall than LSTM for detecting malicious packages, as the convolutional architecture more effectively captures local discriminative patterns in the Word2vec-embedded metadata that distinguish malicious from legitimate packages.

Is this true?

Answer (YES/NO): YES